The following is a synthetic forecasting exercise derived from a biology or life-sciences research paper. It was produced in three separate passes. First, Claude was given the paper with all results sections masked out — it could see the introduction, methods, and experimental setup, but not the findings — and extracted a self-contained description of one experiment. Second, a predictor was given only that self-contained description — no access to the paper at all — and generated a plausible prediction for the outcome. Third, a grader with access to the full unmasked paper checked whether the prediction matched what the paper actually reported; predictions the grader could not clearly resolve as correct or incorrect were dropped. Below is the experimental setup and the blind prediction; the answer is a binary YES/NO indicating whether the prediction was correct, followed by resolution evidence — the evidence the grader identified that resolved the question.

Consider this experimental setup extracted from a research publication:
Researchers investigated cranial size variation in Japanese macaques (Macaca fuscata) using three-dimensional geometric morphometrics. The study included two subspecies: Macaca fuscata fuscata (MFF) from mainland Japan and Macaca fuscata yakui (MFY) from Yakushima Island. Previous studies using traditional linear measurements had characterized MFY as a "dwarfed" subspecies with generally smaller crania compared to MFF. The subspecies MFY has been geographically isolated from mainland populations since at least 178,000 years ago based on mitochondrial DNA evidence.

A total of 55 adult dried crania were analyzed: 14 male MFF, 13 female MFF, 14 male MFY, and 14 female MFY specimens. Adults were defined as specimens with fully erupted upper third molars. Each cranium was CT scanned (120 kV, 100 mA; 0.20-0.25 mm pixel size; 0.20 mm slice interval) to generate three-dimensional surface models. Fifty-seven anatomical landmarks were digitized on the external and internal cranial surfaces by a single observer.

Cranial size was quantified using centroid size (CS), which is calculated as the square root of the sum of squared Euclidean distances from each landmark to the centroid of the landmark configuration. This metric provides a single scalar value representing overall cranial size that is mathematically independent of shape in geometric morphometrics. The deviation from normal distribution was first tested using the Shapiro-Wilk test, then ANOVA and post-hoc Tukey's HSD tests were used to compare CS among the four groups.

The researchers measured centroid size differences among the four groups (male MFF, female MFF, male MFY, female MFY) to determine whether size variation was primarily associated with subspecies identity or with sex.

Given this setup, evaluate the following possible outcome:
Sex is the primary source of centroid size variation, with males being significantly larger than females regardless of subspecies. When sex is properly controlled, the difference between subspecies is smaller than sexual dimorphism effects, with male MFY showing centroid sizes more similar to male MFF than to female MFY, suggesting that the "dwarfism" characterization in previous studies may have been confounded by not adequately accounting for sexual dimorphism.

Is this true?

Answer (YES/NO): NO